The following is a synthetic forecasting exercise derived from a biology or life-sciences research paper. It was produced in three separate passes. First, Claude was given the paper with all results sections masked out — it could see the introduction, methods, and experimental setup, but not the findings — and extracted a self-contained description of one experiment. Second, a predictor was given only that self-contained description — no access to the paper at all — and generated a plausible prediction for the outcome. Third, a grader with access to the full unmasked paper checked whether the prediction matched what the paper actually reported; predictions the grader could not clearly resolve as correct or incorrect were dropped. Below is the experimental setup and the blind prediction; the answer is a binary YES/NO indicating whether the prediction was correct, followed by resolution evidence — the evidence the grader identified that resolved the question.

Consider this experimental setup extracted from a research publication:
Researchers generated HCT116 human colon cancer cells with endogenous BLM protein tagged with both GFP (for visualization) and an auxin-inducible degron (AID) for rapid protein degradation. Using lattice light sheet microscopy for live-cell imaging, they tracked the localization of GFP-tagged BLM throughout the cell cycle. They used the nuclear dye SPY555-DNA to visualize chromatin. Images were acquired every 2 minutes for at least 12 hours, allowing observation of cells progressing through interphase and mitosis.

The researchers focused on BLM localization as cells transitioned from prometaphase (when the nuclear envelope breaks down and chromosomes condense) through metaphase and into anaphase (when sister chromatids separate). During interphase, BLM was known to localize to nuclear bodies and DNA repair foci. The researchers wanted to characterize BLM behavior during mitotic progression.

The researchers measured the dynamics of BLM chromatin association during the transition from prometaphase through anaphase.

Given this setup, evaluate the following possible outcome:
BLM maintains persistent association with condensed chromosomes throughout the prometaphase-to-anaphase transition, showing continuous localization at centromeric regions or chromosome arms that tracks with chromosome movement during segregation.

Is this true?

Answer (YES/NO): NO